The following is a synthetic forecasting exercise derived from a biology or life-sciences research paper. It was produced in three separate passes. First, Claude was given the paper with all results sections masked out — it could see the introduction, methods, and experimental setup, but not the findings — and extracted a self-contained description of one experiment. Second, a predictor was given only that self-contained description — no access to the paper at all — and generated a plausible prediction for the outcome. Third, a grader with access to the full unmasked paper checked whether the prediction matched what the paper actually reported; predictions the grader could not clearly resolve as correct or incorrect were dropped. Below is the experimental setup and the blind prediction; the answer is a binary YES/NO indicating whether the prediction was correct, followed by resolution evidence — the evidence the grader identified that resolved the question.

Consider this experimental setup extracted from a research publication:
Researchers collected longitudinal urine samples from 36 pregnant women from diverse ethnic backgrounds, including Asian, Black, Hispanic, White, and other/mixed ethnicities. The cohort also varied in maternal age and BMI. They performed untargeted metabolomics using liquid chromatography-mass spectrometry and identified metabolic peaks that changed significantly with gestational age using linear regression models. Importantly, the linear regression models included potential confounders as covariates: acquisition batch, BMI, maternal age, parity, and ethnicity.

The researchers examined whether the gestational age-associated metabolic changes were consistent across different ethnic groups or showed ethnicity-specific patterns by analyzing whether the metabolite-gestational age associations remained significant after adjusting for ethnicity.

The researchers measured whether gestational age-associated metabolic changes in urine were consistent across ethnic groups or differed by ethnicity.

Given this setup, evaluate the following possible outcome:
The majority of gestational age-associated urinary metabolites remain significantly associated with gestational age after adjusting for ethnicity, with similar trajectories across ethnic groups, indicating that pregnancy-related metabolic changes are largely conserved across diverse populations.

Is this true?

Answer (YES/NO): YES